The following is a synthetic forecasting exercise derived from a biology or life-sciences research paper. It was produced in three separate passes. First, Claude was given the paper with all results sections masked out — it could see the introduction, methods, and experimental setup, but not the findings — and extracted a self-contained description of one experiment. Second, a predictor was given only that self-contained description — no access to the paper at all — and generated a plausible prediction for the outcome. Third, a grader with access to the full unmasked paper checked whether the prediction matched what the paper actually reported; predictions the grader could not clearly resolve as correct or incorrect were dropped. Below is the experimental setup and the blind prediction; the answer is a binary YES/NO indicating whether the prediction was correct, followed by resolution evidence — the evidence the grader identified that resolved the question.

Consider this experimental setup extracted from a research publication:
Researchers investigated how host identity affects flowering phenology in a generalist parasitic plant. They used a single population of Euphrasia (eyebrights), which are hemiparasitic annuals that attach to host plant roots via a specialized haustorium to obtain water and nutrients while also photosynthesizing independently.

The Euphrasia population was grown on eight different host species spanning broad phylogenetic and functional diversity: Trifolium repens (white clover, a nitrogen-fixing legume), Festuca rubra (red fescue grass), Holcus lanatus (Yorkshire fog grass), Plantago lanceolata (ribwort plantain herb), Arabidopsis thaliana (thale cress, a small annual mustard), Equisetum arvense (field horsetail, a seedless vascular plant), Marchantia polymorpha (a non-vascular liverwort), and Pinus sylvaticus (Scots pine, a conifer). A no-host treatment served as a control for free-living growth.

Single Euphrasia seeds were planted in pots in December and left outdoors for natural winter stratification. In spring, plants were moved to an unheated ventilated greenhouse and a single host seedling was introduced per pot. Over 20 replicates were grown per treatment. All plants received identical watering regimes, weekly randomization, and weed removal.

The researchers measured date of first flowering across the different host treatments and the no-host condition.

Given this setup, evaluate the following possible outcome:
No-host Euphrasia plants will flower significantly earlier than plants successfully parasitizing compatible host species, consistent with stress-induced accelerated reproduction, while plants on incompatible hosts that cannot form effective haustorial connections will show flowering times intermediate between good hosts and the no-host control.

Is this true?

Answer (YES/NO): NO